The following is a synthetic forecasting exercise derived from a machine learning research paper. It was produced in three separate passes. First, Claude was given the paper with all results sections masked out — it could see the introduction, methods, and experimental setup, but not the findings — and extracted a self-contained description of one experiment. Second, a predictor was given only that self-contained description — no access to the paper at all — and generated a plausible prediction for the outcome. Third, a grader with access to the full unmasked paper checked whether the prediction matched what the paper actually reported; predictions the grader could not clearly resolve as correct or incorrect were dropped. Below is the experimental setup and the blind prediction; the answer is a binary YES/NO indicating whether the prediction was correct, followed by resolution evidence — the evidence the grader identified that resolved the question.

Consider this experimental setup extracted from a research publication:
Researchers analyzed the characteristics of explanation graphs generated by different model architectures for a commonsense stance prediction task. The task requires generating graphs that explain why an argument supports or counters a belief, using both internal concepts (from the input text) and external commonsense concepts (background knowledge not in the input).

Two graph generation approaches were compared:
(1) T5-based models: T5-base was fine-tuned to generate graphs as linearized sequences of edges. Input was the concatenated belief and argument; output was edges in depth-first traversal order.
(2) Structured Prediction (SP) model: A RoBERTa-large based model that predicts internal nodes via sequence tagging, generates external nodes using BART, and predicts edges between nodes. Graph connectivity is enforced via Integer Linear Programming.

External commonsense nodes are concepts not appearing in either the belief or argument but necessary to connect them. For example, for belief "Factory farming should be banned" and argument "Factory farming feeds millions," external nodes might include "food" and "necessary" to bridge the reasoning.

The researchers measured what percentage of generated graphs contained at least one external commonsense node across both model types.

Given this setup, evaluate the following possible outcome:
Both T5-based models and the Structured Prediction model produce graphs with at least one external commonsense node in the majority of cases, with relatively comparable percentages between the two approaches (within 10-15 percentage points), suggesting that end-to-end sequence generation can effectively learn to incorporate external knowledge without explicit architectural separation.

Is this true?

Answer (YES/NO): NO